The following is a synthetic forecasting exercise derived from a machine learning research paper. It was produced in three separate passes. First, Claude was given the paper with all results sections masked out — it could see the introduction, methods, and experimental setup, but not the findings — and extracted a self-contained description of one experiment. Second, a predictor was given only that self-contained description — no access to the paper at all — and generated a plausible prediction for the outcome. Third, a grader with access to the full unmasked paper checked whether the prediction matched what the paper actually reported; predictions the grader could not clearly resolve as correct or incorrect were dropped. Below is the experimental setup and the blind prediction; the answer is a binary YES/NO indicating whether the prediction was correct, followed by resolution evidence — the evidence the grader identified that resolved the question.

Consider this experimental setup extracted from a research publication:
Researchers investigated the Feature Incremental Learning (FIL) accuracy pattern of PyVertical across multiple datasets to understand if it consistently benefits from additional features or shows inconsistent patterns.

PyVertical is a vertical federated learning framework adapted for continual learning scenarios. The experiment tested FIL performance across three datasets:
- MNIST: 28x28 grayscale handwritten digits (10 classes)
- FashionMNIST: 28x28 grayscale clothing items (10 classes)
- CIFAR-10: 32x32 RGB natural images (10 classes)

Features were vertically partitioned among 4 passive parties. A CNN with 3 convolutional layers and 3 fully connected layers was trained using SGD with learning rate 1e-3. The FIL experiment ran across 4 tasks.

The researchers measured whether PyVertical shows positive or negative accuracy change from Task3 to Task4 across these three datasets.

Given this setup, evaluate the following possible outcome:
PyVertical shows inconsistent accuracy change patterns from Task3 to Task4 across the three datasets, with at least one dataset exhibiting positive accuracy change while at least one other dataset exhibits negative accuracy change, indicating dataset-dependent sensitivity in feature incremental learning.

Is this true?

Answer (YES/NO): YES